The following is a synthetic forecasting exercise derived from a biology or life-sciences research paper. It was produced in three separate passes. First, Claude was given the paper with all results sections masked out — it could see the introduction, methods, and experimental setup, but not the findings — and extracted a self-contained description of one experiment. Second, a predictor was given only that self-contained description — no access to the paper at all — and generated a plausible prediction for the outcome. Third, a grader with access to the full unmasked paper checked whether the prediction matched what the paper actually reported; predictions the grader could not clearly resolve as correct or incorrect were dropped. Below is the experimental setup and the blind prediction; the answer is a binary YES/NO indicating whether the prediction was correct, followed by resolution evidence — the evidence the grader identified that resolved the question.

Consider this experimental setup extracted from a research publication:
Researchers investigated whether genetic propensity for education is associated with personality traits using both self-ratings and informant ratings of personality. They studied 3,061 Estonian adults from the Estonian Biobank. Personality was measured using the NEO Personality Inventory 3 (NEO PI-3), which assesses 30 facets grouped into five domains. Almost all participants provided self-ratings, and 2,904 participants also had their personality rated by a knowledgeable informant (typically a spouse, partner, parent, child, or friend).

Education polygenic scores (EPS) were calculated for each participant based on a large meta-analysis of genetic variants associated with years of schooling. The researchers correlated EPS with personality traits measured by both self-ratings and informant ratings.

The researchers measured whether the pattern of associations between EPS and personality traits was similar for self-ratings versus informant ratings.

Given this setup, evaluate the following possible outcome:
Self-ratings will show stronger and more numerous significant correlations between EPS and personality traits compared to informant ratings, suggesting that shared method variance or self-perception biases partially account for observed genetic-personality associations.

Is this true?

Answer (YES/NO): NO